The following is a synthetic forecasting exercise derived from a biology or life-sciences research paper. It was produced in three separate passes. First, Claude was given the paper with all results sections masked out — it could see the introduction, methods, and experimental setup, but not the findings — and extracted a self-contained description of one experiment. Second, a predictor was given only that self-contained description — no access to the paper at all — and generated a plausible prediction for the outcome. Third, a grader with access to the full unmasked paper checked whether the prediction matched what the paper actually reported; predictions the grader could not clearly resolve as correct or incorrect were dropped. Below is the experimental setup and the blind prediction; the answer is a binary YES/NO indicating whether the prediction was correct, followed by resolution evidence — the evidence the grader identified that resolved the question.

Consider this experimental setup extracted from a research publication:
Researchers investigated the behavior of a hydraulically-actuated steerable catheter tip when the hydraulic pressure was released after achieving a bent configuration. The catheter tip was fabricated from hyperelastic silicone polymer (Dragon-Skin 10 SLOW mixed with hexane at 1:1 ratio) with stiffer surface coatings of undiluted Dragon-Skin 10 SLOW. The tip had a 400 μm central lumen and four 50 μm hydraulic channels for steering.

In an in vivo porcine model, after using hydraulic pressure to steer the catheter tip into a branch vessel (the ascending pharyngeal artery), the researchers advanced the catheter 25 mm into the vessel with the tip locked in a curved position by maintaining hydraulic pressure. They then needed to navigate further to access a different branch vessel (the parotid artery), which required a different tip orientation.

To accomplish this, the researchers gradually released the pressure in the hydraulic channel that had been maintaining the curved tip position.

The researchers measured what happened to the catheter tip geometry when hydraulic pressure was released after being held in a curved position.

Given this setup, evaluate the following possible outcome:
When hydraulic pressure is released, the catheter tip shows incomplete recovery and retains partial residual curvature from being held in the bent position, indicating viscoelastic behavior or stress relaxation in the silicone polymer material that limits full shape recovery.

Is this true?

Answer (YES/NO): NO